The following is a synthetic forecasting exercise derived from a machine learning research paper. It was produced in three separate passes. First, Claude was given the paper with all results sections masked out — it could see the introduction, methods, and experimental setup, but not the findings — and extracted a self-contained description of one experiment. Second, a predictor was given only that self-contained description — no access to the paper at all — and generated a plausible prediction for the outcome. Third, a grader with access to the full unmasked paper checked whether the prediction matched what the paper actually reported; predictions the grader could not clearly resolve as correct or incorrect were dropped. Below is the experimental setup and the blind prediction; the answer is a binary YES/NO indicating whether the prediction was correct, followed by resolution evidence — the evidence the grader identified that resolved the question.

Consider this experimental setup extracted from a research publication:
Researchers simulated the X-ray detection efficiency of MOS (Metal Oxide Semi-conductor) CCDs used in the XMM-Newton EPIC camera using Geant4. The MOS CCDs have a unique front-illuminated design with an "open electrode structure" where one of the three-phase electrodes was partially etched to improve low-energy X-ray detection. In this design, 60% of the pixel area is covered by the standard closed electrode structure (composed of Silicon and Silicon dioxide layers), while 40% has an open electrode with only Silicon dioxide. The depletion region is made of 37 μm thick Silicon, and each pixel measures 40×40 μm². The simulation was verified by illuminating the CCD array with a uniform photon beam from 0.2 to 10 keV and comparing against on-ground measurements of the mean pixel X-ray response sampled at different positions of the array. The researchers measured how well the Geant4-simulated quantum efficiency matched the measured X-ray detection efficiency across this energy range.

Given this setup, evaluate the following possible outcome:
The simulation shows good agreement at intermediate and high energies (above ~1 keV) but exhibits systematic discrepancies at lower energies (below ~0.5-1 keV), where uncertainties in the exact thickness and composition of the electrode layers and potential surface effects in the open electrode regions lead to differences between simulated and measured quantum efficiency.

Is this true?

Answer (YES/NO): YES